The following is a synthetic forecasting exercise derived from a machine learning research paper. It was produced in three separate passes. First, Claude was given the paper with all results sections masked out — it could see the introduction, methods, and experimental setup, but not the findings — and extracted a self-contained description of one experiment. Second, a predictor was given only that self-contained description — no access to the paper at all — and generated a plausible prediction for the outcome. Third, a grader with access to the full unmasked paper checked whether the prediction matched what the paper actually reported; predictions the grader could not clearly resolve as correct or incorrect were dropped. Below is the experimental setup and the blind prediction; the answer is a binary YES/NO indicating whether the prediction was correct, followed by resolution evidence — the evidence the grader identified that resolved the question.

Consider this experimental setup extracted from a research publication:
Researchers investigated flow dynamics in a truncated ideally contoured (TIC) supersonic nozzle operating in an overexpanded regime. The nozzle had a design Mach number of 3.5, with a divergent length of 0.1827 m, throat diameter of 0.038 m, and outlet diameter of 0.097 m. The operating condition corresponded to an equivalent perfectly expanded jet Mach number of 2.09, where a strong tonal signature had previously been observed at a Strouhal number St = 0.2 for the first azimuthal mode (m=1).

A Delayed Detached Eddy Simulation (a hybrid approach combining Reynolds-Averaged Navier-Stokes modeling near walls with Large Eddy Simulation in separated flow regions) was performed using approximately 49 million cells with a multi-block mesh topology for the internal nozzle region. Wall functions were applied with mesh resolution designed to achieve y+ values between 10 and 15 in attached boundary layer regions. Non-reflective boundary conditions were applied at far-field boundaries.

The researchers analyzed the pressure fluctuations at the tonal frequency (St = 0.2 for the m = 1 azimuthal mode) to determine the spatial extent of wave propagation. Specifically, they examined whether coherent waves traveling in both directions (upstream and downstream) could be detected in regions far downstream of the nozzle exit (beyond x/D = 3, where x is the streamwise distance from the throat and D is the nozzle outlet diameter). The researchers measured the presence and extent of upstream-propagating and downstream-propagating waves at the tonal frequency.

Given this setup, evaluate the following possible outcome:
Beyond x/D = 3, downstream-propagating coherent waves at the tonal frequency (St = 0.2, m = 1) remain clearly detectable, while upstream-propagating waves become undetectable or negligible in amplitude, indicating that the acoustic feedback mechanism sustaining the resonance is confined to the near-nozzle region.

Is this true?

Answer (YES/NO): NO